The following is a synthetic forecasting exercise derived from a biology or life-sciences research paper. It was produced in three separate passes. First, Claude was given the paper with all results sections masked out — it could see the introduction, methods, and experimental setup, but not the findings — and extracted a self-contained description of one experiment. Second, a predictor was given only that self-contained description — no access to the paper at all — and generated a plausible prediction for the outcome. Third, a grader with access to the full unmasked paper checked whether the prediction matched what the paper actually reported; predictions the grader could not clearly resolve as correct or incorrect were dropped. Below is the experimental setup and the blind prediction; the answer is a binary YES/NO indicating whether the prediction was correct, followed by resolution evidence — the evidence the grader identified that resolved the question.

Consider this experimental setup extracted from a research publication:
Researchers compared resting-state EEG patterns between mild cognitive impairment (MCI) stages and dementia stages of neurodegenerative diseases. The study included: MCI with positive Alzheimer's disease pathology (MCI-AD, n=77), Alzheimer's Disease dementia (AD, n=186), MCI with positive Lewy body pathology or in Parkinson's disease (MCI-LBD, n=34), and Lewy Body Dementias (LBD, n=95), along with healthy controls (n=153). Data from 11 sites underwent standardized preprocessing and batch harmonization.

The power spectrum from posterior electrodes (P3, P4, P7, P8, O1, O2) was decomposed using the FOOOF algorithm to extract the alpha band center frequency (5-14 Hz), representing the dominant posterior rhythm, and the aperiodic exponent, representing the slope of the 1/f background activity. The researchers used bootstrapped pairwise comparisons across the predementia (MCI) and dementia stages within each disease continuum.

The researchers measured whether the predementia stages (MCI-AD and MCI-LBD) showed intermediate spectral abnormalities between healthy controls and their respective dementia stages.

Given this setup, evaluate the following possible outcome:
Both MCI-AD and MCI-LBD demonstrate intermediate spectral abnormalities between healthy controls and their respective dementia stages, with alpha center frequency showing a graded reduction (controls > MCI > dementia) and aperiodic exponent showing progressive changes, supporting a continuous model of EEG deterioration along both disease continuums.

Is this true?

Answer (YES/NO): NO